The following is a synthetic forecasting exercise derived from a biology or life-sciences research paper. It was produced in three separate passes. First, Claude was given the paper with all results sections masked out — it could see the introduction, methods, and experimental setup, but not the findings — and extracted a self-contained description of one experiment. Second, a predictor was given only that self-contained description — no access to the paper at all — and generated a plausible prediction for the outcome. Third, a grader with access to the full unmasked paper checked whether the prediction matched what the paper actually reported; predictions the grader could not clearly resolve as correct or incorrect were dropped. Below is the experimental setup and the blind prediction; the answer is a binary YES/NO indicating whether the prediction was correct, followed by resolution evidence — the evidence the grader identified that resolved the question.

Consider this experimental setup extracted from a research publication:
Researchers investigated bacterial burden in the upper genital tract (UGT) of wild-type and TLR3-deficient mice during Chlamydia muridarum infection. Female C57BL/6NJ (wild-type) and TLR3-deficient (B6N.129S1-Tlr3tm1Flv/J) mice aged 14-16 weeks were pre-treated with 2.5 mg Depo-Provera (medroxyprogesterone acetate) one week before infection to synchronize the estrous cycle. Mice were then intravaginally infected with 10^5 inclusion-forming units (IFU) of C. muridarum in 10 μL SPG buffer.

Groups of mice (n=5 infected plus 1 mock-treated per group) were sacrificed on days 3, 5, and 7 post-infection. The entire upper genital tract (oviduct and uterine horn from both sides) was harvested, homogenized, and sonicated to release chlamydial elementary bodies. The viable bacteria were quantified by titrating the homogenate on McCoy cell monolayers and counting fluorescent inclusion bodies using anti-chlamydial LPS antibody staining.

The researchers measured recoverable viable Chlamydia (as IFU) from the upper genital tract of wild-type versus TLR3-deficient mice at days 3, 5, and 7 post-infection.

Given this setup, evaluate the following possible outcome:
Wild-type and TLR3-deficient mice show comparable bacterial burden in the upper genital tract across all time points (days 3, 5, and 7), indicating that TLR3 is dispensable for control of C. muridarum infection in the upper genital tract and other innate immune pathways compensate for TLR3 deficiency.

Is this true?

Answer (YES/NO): NO